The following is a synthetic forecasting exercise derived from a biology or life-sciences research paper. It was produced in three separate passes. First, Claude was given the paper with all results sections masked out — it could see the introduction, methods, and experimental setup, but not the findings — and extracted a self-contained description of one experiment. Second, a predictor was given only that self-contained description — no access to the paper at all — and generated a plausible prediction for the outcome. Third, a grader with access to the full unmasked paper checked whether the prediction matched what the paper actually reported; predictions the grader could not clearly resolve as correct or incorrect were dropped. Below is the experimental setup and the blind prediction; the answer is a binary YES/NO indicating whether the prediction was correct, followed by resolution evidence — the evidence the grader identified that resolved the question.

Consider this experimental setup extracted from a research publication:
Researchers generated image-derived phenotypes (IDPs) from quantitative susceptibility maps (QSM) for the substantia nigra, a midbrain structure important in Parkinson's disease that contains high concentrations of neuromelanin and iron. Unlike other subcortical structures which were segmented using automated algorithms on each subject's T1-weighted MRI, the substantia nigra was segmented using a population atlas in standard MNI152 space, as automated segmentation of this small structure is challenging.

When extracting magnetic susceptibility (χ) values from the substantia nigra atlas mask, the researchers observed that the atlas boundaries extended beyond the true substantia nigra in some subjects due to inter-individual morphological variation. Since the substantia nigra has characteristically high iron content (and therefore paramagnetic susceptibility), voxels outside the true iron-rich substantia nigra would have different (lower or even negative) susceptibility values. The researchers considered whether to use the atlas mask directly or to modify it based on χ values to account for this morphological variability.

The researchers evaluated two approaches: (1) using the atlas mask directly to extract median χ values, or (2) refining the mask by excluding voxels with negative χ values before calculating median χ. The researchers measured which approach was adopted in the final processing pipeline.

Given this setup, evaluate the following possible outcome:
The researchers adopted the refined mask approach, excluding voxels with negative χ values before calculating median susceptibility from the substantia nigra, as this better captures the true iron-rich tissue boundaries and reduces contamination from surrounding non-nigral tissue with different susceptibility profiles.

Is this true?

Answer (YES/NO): YES